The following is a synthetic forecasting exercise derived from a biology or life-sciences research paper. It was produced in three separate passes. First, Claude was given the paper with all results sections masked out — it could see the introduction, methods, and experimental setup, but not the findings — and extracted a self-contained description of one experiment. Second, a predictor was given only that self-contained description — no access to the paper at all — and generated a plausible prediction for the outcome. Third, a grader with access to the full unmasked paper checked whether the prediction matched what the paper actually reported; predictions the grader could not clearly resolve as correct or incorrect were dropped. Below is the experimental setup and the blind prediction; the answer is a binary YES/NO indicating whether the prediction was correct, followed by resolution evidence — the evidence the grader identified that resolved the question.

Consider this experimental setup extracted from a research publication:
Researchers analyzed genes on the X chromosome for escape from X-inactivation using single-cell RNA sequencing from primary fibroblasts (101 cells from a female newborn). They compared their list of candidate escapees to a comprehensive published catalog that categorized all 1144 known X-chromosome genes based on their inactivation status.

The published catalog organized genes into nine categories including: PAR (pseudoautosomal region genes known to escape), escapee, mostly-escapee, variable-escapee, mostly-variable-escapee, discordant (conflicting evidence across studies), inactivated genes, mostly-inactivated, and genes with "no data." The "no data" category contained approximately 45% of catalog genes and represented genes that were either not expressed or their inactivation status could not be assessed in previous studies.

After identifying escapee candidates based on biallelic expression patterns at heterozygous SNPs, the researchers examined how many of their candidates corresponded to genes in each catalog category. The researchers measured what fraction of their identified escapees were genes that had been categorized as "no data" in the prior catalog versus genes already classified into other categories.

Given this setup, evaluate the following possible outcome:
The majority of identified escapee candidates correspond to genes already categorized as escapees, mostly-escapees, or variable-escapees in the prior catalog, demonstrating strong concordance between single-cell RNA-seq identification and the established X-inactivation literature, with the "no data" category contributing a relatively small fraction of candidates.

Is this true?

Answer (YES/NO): NO